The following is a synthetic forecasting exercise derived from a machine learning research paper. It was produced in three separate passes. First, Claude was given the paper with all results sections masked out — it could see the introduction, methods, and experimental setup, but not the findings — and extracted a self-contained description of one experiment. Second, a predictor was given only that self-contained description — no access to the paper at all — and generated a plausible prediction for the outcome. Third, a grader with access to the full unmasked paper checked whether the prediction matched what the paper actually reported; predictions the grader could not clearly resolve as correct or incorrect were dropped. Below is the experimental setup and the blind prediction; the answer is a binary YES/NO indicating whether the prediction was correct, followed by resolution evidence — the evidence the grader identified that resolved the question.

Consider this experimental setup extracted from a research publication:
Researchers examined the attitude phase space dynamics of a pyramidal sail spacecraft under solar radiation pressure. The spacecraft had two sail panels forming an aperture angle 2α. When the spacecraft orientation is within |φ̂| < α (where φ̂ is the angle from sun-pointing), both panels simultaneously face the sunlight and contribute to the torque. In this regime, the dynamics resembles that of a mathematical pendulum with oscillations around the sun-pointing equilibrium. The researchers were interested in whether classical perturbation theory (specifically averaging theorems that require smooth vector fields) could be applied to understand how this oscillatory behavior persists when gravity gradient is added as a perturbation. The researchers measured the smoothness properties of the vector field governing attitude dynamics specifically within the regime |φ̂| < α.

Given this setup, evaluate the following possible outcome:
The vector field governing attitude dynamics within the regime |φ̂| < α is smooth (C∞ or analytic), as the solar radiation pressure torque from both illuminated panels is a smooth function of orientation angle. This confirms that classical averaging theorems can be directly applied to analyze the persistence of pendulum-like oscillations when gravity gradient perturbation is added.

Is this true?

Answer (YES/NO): YES